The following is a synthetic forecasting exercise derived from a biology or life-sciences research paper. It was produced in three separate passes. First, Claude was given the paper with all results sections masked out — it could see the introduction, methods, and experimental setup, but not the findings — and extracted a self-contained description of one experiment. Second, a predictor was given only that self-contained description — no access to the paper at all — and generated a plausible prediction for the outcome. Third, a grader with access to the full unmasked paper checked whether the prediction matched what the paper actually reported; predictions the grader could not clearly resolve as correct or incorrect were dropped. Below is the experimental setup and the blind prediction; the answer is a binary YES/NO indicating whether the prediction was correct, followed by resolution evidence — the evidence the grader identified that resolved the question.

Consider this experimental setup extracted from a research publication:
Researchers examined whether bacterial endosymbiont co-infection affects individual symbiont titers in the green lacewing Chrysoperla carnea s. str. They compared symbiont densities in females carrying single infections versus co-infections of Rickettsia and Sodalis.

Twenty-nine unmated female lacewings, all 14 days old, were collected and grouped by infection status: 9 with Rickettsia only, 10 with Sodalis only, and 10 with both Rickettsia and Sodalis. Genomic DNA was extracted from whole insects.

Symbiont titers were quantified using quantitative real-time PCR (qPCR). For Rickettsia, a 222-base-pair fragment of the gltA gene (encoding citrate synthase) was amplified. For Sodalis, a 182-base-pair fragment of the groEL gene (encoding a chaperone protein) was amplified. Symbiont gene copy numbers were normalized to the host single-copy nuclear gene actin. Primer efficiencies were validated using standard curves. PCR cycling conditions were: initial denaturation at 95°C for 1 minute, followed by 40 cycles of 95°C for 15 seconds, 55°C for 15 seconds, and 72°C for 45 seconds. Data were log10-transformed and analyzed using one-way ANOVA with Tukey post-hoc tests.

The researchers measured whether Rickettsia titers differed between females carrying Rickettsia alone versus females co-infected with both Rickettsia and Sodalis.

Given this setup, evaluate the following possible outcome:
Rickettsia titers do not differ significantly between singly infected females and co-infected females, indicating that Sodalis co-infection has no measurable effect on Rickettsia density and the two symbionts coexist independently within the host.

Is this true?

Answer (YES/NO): YES